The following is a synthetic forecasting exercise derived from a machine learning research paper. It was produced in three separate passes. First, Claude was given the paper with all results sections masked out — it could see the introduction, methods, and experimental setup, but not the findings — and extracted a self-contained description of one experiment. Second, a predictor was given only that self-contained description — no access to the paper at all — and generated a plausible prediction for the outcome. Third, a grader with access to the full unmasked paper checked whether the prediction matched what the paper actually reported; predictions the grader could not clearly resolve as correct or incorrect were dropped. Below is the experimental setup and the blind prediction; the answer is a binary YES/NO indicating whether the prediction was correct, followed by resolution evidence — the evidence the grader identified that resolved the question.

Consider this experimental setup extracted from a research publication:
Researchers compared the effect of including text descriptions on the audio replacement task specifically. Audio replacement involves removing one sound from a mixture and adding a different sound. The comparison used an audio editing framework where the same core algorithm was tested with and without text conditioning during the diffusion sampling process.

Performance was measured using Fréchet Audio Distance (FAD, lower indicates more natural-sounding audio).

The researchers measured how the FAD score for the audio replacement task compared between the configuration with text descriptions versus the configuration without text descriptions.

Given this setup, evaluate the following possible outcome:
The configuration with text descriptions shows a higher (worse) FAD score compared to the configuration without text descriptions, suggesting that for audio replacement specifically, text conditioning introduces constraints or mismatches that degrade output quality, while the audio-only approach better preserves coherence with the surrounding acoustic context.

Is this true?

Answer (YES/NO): NO